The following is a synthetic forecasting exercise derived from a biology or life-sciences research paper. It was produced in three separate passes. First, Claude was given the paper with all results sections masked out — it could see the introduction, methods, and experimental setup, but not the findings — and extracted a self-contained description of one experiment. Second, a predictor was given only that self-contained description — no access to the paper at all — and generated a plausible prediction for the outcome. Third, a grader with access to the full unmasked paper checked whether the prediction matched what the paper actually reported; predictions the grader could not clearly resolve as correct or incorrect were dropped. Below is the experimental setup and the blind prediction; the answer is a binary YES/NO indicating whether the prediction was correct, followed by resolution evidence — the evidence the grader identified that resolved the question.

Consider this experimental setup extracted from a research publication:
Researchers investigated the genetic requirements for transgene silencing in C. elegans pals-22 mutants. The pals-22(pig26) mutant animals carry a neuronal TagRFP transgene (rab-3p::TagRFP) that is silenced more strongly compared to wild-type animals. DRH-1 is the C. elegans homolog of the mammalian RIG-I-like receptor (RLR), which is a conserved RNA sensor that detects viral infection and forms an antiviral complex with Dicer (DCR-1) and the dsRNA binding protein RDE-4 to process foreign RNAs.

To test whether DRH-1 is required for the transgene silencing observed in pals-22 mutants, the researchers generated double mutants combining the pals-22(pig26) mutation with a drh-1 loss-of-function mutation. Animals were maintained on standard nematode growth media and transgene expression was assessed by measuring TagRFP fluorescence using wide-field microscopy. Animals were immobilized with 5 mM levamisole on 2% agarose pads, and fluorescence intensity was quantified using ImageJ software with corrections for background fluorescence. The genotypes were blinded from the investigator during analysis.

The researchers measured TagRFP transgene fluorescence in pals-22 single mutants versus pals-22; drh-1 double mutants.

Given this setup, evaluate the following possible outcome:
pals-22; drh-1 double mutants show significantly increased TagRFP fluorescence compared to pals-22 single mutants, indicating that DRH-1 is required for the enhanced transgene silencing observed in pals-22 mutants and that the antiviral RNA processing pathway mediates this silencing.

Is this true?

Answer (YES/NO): YES